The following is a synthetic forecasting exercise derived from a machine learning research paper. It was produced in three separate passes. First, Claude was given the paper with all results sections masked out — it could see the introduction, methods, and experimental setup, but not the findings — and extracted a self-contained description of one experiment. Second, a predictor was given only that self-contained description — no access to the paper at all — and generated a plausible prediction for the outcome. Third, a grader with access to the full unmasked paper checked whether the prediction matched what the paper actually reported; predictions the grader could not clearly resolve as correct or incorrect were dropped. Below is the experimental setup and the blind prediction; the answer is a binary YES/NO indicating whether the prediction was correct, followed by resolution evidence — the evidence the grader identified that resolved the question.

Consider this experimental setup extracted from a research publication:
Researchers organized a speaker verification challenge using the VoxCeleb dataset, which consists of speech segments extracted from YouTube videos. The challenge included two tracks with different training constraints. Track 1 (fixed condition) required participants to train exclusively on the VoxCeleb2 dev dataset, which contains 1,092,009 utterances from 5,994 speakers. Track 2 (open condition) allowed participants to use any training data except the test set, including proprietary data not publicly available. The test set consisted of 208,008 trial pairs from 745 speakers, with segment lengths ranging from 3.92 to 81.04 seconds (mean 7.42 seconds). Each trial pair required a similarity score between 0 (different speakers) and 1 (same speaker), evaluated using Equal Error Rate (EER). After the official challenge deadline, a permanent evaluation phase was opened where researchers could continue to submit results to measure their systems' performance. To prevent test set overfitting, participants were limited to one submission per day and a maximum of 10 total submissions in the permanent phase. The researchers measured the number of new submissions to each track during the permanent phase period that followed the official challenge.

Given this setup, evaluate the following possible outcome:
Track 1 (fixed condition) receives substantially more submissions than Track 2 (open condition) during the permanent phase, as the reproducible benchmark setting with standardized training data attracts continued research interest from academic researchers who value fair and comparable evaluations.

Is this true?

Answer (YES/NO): YES